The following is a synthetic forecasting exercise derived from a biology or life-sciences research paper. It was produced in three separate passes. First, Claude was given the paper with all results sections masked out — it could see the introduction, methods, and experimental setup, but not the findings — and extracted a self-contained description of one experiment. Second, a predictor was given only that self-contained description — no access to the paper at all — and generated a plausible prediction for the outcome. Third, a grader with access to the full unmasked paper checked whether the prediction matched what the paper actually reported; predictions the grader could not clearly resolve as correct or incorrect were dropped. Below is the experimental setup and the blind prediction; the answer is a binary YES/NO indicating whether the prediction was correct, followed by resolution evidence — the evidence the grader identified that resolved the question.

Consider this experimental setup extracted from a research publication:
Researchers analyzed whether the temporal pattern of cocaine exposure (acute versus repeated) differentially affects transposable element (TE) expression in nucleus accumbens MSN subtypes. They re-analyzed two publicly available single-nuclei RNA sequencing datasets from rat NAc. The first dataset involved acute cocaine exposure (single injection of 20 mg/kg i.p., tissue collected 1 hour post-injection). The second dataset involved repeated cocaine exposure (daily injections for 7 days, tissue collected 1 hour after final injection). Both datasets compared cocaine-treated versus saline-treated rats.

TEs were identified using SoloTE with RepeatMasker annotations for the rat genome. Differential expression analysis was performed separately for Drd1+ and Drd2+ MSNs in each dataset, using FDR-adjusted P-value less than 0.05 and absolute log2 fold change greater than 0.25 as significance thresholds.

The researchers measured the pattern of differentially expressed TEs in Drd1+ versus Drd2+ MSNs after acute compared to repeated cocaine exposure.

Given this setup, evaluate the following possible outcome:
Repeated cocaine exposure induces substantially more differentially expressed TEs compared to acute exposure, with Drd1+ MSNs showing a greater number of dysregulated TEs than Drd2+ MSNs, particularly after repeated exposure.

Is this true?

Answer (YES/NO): NO